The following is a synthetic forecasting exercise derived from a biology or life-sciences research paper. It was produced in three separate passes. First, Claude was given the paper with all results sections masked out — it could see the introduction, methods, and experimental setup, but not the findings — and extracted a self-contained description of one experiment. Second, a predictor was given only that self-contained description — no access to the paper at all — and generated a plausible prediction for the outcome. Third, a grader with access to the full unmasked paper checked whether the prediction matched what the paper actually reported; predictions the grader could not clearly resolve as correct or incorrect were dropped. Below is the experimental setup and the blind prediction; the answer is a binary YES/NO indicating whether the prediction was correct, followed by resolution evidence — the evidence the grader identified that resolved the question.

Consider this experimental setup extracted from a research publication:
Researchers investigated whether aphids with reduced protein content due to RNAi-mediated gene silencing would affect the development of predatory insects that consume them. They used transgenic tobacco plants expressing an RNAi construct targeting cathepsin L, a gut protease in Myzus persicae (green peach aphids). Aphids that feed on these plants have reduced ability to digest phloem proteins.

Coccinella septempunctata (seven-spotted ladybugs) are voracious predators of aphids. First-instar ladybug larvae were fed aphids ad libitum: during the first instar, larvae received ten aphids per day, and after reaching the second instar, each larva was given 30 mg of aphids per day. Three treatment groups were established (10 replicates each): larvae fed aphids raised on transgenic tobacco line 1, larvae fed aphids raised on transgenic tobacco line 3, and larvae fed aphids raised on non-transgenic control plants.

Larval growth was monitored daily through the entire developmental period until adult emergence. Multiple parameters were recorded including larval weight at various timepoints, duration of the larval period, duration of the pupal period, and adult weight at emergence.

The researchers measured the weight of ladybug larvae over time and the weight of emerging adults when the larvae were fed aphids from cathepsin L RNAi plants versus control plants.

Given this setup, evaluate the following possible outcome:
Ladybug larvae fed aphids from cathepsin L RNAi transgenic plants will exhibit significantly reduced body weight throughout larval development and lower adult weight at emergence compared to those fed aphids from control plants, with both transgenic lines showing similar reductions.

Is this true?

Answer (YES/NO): NO